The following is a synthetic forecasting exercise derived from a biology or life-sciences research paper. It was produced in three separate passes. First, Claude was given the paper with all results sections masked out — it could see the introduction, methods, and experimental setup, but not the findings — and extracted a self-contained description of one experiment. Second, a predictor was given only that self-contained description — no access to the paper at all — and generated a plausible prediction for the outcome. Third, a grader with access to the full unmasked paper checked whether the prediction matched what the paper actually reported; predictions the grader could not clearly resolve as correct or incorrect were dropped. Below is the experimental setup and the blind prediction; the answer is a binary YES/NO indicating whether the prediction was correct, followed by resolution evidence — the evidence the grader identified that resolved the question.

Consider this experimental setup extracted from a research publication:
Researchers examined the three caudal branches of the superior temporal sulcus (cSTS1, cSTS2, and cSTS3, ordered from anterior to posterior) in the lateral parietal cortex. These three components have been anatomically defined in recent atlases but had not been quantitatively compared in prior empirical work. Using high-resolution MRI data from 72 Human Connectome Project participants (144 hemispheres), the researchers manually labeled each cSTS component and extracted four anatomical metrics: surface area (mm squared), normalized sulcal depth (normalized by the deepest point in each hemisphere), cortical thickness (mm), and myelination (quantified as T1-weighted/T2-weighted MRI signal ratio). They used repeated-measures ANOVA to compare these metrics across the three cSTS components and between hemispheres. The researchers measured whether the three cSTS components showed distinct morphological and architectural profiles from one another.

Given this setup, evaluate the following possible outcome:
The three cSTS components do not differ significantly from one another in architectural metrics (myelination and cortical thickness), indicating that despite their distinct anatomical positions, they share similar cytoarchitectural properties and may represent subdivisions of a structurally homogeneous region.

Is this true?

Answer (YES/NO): NO